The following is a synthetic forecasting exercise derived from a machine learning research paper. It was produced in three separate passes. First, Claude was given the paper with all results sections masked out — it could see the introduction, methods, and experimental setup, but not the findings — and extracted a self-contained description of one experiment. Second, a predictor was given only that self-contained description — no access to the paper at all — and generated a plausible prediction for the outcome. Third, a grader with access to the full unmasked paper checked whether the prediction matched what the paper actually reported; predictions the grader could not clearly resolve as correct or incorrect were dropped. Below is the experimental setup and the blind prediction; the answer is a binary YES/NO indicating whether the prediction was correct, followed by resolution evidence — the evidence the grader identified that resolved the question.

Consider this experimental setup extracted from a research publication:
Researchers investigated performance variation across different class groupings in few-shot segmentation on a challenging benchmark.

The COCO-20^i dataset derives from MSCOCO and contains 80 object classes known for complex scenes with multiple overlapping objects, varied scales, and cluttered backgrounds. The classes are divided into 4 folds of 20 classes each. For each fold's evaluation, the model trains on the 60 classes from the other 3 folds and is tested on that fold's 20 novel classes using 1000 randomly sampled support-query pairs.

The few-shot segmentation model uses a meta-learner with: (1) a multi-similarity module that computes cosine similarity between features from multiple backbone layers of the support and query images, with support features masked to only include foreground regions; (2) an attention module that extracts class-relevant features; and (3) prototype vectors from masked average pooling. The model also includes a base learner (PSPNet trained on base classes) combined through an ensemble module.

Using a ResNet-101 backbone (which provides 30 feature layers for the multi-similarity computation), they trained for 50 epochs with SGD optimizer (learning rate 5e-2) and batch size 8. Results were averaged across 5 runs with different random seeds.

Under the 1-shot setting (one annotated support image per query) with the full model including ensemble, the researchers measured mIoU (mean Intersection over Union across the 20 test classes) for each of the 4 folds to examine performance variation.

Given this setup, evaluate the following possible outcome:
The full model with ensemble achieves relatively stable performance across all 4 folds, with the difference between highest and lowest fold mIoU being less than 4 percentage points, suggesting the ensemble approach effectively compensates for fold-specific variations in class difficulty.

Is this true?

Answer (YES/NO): NO